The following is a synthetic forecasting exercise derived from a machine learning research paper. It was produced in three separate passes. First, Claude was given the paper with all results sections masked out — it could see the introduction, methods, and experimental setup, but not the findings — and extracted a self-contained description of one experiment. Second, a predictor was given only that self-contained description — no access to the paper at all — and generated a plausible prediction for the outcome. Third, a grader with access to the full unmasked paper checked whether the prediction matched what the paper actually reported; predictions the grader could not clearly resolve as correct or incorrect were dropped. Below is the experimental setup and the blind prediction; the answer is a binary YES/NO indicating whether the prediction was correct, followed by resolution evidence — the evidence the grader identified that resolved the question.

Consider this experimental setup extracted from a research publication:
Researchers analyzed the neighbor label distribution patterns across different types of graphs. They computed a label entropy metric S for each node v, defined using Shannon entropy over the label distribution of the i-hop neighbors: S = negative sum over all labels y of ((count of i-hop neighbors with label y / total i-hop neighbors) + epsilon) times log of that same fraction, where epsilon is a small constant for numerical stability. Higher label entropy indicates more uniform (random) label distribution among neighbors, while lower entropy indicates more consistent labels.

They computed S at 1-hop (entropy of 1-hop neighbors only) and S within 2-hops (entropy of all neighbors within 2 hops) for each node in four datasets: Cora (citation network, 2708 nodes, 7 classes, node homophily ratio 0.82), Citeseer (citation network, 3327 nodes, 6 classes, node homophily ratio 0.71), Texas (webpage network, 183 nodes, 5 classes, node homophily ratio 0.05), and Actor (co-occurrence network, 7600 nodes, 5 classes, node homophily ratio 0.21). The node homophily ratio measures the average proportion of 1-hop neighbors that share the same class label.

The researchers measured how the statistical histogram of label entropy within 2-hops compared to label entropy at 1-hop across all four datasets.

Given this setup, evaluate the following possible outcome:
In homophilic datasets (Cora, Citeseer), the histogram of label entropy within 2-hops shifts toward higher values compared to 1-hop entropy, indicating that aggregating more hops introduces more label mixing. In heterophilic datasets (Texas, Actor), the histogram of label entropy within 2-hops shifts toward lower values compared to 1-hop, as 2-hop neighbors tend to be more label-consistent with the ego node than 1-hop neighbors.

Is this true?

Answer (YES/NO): NO